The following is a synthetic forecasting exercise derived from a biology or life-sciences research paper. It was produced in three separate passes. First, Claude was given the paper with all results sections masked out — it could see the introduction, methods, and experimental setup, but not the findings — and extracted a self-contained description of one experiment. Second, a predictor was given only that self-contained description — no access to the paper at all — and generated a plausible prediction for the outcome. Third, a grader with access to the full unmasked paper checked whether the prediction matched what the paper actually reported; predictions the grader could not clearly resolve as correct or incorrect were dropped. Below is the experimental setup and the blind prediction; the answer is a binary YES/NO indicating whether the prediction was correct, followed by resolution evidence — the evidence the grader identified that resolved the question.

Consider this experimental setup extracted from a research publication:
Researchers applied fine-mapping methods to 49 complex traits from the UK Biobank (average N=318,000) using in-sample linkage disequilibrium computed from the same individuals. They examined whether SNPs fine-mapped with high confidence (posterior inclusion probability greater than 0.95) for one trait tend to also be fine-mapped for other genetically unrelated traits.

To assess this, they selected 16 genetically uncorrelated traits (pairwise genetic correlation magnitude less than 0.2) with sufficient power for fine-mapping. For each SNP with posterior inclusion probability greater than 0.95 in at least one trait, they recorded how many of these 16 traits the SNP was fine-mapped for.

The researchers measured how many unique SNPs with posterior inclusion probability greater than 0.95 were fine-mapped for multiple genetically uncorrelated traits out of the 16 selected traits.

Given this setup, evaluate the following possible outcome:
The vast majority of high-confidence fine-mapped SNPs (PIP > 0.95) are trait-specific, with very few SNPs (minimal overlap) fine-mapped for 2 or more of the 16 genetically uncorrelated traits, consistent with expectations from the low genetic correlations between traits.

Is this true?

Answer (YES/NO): NO